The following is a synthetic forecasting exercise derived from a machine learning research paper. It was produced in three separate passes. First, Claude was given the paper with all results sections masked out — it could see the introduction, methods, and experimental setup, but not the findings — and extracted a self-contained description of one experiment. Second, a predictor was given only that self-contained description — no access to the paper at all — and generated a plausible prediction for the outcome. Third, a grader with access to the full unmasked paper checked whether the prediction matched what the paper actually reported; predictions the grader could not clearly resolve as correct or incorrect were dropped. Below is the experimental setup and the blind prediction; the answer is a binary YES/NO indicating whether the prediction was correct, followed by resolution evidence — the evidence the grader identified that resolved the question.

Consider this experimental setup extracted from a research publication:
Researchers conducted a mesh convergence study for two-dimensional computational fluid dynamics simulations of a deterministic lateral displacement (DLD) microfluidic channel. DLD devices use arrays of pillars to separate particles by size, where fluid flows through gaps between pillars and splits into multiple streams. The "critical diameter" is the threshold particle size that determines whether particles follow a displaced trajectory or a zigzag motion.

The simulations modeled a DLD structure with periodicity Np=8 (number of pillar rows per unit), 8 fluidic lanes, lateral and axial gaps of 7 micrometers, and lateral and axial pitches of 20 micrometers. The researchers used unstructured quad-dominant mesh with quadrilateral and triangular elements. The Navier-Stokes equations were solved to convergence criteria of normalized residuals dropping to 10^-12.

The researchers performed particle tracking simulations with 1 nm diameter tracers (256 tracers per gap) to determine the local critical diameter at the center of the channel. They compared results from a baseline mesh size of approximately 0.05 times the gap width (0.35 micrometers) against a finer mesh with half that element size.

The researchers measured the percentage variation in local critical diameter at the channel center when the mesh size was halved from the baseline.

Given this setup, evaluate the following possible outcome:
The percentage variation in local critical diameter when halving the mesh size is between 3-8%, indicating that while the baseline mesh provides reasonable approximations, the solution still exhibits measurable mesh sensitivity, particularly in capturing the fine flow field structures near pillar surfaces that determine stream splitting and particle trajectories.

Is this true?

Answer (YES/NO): NO